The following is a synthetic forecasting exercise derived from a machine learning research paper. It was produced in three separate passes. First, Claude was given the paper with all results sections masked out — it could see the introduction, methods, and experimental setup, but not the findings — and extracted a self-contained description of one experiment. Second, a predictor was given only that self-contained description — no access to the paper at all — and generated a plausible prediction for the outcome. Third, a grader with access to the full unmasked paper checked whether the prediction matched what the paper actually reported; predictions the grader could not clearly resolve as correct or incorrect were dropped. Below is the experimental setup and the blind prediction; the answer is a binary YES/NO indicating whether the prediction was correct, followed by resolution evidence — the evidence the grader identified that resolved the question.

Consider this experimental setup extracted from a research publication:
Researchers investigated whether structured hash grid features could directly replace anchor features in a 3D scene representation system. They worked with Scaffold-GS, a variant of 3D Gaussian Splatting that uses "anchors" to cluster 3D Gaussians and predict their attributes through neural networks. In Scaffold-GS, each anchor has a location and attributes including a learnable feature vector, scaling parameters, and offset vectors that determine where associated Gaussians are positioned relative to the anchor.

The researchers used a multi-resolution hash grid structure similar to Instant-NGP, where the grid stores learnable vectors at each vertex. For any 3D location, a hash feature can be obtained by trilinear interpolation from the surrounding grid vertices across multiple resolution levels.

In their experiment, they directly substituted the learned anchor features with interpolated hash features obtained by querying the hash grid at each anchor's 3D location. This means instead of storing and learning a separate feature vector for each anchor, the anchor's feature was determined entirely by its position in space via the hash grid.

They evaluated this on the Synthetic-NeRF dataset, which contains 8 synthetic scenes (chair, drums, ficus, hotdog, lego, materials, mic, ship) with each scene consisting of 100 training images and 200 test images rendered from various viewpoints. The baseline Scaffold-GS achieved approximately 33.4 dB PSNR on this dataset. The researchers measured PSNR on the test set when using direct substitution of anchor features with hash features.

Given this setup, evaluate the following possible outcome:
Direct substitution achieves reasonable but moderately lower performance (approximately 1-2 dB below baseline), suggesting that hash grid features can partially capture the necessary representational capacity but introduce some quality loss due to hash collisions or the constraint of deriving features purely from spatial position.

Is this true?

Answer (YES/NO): NO